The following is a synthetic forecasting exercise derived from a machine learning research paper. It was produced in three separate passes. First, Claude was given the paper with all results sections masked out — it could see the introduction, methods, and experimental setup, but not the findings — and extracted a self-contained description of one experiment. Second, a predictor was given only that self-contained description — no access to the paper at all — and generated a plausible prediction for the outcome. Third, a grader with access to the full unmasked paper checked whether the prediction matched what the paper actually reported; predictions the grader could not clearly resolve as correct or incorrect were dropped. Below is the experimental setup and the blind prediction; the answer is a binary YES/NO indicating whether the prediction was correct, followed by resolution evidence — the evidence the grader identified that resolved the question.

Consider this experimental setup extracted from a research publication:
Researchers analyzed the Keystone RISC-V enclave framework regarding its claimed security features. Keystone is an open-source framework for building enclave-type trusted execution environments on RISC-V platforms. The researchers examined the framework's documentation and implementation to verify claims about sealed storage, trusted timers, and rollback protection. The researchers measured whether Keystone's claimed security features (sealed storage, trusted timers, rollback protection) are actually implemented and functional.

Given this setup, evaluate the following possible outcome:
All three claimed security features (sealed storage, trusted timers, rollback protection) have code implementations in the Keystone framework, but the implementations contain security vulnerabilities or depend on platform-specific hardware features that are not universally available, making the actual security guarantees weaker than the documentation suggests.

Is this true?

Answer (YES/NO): NO